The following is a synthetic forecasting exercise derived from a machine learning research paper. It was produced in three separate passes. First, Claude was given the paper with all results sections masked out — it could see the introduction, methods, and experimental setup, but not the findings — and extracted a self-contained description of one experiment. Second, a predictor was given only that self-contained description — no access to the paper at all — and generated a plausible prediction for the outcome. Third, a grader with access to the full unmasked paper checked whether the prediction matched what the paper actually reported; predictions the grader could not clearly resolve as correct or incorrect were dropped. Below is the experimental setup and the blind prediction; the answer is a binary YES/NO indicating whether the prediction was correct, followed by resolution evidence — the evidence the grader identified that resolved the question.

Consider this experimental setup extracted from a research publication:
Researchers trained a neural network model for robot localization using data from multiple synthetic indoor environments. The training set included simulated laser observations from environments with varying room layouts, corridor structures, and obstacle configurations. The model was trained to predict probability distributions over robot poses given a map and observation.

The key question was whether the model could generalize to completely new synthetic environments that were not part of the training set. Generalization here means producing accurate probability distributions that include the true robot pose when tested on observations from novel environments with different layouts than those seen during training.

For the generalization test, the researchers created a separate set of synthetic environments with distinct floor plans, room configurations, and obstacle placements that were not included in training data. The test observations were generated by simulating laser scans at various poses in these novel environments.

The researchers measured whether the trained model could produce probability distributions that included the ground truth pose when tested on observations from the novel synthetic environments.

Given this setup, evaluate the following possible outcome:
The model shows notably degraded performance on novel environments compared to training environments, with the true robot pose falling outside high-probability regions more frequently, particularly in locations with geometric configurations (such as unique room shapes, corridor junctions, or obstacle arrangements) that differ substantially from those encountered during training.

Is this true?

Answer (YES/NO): NO